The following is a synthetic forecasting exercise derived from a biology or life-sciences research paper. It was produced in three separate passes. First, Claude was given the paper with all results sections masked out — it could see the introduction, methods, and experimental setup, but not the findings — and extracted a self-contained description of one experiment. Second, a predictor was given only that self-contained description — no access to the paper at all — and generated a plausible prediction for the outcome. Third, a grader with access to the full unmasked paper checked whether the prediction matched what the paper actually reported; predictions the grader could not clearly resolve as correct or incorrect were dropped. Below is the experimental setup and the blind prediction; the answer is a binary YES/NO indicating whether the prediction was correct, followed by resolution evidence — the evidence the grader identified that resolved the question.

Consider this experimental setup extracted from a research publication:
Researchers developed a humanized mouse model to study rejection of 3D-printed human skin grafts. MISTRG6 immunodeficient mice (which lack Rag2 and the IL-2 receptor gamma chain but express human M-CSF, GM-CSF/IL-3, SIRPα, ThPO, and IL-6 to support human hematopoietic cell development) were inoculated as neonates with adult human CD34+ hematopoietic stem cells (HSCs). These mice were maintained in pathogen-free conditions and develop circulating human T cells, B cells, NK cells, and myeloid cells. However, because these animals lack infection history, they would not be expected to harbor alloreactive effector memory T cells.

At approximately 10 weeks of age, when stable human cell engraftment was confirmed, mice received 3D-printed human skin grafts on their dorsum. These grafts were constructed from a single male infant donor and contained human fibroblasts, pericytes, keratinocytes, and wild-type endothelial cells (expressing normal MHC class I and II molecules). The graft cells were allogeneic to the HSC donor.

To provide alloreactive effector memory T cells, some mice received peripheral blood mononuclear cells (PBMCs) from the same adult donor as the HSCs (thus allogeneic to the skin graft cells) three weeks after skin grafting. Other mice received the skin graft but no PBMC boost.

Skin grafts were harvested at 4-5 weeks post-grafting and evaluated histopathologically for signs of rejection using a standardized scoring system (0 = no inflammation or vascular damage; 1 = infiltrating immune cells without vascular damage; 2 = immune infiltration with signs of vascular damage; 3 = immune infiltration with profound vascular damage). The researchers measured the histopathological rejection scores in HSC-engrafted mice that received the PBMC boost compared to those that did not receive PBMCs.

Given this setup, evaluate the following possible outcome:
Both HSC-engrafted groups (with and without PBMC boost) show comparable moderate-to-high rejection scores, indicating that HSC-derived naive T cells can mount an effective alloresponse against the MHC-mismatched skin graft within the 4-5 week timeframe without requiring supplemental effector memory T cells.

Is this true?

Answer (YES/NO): NO